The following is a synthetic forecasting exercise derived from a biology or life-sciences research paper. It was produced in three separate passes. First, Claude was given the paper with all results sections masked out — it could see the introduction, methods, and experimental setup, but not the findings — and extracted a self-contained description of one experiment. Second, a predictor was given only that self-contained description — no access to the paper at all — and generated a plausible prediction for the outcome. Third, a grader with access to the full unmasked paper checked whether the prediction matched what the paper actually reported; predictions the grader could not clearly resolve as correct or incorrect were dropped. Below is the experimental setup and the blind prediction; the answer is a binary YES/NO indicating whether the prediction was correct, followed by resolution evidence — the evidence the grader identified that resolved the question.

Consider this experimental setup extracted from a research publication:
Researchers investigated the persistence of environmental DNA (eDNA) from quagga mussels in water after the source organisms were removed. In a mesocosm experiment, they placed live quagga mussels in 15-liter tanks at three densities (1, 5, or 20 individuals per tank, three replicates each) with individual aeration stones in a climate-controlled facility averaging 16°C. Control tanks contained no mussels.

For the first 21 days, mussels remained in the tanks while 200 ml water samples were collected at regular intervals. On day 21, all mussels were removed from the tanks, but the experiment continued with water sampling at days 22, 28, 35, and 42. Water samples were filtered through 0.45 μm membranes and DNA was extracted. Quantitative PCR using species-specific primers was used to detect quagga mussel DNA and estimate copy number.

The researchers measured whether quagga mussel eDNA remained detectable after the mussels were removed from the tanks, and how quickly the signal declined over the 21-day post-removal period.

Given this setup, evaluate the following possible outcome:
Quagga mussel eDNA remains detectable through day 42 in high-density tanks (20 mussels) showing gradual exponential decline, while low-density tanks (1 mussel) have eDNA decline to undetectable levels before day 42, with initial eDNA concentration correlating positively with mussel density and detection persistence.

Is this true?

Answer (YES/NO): NO